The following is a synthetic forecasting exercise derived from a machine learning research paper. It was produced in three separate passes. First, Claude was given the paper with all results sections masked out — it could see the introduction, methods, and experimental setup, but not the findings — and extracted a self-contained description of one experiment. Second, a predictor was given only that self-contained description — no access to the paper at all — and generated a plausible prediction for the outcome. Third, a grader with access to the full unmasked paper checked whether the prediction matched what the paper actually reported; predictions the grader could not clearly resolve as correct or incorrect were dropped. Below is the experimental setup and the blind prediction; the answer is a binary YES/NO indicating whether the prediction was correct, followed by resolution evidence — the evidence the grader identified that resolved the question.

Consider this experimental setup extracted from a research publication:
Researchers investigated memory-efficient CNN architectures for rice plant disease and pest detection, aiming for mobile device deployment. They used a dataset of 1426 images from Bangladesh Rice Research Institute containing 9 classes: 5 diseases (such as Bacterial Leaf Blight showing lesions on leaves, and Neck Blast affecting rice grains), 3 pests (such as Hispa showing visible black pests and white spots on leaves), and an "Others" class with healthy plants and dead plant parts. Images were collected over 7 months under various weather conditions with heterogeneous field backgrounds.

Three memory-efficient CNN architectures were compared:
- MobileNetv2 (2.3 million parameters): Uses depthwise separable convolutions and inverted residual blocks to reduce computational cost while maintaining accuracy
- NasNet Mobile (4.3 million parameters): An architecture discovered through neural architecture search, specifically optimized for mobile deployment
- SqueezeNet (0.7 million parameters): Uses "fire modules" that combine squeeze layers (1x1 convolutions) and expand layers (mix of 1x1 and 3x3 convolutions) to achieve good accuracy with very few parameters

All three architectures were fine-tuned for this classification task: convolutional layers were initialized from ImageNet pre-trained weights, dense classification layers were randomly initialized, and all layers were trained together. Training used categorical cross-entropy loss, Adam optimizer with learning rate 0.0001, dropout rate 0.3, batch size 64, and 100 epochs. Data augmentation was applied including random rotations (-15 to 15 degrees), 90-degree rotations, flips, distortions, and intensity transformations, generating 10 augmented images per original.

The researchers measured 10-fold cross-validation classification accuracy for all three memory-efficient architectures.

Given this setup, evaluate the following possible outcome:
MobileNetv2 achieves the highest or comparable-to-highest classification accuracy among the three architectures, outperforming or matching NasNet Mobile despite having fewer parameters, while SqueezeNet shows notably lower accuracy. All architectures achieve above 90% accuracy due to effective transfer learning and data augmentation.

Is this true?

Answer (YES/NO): NO